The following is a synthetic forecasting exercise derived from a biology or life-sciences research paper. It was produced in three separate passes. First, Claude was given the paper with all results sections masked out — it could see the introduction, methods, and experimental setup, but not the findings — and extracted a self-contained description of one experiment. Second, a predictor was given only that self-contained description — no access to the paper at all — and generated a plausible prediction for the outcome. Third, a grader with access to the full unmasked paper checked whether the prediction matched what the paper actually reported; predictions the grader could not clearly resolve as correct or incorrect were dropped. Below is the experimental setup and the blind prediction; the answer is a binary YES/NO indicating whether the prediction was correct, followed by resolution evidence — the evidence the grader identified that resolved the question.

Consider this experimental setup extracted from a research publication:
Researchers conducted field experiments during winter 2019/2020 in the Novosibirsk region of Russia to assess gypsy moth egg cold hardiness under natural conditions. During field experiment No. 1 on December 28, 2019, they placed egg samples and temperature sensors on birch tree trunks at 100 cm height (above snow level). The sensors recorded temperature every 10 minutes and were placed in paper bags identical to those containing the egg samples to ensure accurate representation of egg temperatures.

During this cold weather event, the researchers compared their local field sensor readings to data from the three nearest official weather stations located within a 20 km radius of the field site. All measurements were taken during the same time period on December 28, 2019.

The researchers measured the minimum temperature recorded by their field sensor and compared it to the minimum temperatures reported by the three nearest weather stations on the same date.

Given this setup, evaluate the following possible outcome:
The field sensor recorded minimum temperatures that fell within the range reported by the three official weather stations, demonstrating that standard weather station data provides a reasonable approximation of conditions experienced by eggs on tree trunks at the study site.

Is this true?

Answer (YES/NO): NO